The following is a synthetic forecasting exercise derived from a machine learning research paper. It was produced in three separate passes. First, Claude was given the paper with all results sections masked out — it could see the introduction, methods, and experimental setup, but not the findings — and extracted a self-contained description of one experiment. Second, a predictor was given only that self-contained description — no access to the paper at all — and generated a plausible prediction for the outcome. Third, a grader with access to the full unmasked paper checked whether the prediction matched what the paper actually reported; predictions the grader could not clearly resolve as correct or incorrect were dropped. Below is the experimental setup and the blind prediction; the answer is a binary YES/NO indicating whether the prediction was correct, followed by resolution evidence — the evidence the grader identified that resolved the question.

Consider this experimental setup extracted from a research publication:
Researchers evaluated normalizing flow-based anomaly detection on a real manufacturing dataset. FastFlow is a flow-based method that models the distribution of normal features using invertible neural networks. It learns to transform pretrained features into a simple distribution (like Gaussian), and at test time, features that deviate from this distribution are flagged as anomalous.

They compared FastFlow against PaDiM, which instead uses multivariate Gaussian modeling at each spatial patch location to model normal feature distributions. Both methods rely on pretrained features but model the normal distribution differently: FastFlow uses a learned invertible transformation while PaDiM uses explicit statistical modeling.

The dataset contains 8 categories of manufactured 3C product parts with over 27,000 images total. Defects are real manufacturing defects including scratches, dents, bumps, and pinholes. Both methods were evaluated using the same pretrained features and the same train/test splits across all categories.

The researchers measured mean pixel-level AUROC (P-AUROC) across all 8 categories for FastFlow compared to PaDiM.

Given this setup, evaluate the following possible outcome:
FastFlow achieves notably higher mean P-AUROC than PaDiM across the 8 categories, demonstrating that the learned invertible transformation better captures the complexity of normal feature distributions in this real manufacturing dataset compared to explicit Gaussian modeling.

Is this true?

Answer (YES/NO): NO